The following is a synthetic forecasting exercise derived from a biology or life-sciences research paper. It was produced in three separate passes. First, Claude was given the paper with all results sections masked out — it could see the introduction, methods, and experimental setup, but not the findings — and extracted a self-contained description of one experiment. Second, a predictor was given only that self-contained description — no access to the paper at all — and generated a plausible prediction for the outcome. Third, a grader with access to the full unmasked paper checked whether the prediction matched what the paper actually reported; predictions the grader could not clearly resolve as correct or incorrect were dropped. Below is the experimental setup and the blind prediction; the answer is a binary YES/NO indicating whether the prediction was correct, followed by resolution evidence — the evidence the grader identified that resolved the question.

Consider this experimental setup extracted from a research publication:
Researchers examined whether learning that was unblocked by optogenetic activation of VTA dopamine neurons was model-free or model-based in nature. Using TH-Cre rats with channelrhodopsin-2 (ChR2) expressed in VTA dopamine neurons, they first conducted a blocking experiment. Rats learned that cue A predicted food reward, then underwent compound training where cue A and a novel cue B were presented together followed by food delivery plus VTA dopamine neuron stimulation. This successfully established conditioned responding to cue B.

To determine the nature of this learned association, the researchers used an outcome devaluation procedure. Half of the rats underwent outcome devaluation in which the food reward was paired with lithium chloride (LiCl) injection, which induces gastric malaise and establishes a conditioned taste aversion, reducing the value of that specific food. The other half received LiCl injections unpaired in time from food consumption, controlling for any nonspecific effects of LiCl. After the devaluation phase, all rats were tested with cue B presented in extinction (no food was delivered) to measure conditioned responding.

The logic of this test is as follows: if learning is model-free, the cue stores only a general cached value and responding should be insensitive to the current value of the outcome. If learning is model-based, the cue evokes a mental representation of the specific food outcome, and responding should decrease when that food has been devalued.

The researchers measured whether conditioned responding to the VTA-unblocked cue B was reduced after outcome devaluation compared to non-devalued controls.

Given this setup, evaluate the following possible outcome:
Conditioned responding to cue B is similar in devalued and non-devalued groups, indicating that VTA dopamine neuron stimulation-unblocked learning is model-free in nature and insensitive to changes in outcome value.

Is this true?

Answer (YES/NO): NO